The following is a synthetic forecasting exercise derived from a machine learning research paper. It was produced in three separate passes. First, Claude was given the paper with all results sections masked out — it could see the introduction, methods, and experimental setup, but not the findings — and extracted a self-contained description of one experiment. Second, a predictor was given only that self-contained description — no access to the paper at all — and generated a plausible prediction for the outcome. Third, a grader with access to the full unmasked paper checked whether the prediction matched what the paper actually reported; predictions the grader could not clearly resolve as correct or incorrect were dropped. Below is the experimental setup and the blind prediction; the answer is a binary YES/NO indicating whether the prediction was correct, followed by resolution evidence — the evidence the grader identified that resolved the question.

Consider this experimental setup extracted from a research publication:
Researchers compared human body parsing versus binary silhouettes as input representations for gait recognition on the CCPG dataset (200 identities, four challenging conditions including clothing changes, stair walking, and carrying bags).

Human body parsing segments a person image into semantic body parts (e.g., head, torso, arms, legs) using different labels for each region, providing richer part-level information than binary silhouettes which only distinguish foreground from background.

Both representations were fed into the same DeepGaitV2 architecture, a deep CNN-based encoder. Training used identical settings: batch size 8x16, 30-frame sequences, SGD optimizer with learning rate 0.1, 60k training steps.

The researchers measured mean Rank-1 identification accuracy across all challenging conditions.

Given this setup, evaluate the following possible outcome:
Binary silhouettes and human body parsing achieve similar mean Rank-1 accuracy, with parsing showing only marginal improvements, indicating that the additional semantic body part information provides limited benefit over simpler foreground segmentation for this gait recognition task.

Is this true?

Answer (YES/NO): NO